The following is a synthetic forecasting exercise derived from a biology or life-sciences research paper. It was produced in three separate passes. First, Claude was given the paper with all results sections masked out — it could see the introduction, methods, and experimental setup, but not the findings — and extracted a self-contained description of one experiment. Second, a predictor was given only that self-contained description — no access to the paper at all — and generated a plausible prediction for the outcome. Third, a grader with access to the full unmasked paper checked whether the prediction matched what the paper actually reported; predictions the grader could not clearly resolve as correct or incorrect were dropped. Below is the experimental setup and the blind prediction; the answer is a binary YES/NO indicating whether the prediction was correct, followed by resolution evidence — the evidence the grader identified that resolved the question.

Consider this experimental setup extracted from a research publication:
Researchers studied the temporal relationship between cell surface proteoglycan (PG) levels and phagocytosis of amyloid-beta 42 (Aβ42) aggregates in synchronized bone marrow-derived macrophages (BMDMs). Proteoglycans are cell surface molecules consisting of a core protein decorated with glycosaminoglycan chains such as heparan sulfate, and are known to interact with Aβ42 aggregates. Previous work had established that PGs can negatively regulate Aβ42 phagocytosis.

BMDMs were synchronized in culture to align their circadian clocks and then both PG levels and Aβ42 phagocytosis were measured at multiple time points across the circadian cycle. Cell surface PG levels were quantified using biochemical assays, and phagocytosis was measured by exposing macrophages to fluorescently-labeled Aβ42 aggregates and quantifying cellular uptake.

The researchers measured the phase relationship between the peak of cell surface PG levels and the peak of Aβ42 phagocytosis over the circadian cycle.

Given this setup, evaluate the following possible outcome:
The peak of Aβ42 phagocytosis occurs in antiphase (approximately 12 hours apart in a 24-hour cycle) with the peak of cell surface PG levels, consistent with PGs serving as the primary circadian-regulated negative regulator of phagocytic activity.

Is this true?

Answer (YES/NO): YES